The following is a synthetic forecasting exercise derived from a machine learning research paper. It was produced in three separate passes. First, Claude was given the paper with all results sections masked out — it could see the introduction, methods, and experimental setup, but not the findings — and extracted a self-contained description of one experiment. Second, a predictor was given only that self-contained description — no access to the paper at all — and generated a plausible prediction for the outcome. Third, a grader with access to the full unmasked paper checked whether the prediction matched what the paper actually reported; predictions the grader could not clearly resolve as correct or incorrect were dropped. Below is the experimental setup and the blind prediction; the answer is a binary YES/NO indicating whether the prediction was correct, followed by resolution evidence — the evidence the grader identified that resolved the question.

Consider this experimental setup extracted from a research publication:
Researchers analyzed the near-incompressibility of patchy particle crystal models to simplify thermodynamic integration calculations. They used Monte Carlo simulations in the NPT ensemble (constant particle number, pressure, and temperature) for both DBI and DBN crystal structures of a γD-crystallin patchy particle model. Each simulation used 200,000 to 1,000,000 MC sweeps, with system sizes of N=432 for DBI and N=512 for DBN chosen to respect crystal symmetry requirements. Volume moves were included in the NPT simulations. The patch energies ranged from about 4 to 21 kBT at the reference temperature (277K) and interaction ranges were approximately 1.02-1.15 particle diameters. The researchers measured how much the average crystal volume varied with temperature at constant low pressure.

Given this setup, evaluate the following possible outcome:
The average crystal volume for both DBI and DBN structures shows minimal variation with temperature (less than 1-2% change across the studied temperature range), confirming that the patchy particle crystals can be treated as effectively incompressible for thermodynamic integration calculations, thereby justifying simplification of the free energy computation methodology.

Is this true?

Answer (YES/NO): YES